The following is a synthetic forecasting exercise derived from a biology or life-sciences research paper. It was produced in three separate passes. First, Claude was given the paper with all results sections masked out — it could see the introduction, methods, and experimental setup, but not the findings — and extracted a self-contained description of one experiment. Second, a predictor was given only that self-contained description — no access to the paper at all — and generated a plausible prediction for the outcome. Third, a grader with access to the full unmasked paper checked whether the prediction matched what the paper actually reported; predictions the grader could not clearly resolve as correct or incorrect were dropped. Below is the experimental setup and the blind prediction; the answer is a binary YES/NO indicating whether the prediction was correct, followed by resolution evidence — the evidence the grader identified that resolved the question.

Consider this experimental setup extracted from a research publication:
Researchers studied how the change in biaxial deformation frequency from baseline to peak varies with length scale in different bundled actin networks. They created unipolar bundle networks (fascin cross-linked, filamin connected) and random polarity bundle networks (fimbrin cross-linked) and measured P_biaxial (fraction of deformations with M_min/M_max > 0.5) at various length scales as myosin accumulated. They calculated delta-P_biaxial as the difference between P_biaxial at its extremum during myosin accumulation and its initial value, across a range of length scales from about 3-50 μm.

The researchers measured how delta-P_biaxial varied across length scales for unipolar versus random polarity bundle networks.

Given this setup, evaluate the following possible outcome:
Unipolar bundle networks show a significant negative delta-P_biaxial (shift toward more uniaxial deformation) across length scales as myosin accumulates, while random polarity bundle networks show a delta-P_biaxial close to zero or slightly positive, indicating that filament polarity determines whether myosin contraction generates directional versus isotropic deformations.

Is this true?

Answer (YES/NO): NO